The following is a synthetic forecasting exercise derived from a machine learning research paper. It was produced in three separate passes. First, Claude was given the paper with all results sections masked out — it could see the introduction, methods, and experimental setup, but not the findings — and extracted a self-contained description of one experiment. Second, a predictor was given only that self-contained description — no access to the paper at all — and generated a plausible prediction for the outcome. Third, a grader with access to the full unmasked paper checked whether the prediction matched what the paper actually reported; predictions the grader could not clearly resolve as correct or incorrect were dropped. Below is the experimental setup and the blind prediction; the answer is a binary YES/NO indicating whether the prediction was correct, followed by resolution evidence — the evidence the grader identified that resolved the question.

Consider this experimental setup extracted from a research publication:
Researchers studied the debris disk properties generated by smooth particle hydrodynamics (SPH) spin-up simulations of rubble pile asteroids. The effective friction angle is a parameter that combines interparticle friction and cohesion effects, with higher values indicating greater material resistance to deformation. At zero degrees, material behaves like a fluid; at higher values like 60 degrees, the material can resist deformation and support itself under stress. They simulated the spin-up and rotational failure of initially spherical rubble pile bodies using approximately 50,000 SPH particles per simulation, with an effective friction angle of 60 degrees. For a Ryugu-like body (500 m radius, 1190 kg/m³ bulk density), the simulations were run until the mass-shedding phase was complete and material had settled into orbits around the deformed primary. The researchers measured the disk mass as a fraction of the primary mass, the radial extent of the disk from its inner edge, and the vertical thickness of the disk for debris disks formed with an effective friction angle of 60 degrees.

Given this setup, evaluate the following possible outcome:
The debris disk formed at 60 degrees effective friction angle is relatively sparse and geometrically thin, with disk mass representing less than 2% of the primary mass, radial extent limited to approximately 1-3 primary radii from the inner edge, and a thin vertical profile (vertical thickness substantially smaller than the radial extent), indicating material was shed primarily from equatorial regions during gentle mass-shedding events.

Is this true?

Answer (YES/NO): NO